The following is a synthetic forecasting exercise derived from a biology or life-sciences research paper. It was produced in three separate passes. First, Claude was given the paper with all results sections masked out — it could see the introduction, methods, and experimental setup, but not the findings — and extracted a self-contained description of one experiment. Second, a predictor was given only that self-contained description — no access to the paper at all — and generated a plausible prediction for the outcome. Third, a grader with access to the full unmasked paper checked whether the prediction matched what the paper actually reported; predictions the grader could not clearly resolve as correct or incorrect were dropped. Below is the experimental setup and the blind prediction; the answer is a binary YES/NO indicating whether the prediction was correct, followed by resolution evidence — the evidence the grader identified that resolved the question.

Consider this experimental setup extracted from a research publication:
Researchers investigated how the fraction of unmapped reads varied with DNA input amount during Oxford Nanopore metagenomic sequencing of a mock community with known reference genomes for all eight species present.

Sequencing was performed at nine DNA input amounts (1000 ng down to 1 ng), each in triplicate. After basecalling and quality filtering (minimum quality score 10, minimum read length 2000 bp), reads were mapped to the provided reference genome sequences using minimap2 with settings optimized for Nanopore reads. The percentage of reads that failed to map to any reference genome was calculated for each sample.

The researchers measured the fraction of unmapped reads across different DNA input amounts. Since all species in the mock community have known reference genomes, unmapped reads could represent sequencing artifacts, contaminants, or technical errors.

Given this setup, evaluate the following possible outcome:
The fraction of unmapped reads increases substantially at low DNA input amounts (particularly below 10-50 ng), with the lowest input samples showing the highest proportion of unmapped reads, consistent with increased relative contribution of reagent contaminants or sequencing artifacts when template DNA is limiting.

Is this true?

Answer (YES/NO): NO